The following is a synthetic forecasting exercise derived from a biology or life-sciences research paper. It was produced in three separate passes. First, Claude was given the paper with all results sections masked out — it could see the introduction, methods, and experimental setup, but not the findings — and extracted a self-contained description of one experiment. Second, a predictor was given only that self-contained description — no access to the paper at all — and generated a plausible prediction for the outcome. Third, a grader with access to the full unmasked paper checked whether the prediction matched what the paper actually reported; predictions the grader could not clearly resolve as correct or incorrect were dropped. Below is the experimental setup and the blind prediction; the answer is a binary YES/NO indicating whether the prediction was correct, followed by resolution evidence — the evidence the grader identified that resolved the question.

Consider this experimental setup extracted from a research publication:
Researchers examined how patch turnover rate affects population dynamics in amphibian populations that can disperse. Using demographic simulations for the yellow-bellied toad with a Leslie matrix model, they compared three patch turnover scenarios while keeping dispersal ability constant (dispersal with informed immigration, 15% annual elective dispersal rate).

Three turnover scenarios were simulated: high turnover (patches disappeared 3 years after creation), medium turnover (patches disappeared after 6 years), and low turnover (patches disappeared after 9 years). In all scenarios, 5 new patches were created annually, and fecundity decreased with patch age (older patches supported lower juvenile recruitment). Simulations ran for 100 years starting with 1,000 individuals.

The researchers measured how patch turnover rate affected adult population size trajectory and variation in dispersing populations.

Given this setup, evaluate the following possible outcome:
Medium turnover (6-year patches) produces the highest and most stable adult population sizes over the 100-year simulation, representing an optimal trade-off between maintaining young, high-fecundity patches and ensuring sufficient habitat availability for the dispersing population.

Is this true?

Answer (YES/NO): NO